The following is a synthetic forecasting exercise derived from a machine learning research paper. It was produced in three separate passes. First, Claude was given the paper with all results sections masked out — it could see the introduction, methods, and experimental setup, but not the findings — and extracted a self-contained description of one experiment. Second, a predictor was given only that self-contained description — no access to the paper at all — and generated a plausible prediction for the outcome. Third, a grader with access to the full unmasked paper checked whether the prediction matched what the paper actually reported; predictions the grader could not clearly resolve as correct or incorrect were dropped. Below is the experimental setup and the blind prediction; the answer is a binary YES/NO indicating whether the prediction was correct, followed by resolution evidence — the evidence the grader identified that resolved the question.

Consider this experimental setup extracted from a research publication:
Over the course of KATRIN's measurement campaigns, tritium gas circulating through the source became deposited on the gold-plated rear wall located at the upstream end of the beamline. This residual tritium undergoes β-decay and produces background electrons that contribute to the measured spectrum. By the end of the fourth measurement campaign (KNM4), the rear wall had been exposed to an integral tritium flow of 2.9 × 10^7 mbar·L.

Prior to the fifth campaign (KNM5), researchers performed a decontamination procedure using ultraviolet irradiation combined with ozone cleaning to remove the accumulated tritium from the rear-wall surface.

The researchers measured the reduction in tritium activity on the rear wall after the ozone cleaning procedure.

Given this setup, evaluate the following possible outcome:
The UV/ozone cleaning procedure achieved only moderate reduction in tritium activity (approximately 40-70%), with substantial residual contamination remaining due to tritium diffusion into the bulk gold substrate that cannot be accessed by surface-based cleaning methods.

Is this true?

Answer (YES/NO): NO